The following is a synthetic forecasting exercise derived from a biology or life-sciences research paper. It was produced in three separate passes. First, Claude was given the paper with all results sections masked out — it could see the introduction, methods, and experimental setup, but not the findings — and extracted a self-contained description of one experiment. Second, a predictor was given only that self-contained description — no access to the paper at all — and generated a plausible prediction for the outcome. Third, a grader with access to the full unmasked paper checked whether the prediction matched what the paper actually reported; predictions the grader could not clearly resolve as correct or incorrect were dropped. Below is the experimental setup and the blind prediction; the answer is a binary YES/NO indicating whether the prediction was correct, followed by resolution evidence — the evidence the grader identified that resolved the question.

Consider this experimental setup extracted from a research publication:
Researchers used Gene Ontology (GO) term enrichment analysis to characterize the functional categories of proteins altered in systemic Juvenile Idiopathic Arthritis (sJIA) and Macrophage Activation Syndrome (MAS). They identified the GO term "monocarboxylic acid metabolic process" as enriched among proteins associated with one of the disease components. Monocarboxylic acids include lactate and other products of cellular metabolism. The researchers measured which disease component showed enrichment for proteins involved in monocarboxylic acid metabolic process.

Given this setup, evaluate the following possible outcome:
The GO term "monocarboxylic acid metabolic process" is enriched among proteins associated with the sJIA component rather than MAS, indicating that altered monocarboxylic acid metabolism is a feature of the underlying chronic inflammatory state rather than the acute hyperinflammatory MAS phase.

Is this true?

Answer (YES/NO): YES